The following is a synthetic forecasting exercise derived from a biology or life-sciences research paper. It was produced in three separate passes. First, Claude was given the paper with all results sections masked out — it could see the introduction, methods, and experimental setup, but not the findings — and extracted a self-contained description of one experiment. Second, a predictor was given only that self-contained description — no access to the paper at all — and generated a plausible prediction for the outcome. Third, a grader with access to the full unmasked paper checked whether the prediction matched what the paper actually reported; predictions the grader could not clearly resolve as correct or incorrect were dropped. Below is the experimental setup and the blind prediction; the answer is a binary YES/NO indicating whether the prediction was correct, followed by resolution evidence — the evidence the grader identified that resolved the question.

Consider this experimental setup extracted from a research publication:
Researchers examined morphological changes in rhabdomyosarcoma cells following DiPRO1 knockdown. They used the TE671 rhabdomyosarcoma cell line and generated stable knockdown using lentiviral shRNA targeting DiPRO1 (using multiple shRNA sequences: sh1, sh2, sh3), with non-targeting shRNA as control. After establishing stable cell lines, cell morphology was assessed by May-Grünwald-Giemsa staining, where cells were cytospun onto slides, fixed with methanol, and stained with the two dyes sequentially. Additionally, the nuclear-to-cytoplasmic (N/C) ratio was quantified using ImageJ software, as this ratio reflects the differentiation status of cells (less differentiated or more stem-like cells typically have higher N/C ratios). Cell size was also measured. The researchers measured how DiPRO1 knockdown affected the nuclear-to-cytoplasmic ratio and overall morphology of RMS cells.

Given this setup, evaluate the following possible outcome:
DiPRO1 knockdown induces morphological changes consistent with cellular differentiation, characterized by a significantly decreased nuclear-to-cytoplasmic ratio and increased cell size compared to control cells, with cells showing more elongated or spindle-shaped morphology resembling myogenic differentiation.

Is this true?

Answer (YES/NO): NO